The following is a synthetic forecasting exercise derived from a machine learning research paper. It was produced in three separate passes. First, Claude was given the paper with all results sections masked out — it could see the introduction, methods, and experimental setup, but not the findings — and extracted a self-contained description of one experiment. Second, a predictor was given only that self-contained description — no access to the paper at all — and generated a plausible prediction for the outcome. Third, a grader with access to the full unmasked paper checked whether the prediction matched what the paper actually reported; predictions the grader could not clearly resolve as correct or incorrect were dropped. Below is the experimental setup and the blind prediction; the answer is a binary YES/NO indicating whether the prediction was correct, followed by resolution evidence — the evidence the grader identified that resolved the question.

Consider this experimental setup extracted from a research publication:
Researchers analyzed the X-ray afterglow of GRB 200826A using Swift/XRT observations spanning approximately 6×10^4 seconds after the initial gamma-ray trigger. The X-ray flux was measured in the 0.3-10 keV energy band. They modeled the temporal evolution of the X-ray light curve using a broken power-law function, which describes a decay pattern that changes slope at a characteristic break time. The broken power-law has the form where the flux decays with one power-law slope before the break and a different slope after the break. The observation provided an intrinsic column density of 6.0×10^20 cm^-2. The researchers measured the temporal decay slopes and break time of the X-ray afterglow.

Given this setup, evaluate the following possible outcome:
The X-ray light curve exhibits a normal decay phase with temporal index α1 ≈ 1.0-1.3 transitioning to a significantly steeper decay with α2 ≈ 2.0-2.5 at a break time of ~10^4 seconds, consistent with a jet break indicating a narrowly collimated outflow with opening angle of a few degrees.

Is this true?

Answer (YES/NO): NO